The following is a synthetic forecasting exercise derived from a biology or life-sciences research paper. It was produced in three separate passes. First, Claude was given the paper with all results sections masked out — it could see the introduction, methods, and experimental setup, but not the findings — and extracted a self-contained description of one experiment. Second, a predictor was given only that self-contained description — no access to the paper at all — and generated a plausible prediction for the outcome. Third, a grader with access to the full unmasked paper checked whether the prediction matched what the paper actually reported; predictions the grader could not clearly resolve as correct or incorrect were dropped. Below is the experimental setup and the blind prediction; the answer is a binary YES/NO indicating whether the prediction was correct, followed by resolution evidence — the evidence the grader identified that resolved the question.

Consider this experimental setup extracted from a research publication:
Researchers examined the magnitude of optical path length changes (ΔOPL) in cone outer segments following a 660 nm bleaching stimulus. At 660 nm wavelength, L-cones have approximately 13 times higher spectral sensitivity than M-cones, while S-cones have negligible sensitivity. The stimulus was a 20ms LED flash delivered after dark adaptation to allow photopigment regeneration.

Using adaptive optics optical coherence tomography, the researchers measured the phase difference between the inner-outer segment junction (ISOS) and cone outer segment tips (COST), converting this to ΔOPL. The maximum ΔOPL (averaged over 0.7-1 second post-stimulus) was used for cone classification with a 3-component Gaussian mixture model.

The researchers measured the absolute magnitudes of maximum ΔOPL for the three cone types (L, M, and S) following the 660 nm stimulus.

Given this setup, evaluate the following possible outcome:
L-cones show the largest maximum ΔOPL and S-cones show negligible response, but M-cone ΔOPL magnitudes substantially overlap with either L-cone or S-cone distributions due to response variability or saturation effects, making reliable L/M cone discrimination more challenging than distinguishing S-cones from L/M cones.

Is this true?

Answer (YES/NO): NO